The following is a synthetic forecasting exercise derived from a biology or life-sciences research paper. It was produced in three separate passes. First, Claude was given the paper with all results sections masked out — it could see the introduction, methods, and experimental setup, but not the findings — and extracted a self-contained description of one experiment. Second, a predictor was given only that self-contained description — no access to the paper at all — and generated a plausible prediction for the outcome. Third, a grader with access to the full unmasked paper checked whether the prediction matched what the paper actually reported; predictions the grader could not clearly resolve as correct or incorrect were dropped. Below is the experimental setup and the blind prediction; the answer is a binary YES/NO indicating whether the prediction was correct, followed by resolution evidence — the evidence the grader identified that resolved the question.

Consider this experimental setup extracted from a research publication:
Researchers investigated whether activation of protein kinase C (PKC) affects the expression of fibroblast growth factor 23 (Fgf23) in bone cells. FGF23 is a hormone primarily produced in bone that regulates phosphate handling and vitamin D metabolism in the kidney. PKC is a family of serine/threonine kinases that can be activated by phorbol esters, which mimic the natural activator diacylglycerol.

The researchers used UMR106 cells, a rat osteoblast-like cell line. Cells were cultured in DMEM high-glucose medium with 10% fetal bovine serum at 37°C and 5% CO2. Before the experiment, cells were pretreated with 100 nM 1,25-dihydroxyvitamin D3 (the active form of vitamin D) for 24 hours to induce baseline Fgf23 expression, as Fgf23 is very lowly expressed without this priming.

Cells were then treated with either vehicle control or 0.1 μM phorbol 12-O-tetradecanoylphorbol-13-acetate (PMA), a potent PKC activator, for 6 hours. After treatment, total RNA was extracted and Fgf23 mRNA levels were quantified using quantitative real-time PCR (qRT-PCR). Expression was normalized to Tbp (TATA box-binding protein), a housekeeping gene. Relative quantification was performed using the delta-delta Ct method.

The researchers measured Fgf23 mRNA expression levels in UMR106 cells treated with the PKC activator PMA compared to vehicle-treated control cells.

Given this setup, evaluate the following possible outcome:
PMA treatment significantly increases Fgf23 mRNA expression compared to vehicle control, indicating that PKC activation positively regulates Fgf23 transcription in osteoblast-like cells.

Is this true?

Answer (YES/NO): YES